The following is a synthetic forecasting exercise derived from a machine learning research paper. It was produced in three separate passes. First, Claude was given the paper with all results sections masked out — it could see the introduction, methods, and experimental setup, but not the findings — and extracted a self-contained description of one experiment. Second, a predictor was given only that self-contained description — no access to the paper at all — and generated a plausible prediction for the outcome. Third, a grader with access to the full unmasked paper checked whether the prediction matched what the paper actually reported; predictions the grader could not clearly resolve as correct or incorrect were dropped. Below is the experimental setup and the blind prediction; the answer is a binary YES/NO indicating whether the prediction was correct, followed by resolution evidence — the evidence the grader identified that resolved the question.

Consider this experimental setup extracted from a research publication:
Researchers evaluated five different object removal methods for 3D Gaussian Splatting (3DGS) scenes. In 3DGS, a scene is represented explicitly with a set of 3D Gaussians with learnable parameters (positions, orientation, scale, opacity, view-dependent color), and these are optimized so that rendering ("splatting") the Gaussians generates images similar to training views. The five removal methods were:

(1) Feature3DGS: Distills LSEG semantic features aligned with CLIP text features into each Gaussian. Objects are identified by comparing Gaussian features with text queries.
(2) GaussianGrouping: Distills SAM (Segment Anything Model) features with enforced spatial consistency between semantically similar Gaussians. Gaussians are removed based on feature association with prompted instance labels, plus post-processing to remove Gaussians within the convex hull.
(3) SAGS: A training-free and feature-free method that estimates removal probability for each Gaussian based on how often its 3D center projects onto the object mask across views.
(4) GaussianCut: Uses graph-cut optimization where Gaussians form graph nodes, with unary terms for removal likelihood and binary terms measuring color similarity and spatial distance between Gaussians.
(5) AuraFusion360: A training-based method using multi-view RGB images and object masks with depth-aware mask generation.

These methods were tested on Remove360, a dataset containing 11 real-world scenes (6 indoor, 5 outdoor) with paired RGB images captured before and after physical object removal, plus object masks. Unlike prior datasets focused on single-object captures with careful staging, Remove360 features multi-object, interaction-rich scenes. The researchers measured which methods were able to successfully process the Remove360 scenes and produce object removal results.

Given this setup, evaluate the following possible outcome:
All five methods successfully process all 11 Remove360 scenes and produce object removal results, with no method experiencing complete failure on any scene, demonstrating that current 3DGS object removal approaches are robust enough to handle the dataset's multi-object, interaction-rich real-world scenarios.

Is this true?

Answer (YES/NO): NO